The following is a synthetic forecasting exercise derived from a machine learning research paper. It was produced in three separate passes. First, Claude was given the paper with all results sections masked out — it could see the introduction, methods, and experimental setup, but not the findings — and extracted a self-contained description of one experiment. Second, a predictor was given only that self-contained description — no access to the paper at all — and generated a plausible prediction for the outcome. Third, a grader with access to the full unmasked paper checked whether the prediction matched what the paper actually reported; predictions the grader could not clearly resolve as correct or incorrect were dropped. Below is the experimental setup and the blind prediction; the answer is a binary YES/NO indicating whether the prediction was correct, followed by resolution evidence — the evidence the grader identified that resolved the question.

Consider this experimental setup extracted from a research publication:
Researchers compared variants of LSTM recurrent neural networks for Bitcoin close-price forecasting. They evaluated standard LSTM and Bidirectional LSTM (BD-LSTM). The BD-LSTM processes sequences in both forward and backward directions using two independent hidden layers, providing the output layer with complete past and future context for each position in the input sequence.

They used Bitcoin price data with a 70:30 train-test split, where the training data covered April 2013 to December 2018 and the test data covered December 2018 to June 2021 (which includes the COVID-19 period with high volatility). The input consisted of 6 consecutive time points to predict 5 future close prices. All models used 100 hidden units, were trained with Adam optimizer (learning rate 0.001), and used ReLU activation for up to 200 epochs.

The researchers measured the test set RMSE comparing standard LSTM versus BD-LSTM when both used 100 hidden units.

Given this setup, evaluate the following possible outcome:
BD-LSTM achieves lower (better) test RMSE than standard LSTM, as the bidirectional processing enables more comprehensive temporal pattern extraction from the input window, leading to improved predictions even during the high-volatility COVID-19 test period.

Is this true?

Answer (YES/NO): YES